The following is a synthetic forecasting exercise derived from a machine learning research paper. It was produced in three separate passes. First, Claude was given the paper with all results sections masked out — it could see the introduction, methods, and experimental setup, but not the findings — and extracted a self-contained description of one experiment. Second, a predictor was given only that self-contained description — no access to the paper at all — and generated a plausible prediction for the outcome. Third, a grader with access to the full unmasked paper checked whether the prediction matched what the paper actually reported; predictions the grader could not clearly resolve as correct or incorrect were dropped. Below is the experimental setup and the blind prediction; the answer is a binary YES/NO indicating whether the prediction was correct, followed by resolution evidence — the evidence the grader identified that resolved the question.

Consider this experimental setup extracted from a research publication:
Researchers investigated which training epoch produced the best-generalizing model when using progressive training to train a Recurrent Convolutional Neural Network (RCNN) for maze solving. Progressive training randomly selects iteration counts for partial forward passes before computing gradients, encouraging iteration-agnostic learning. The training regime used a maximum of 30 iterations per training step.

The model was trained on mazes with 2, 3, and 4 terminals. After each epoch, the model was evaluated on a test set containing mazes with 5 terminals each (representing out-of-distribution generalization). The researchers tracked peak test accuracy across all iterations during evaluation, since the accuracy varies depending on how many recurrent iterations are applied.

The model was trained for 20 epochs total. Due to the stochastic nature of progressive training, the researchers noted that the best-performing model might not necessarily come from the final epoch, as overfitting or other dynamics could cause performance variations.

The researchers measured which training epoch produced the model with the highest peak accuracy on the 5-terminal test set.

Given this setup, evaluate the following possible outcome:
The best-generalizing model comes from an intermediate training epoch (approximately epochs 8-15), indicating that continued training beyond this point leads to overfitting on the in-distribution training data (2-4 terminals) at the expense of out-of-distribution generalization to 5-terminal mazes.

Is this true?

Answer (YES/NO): NO